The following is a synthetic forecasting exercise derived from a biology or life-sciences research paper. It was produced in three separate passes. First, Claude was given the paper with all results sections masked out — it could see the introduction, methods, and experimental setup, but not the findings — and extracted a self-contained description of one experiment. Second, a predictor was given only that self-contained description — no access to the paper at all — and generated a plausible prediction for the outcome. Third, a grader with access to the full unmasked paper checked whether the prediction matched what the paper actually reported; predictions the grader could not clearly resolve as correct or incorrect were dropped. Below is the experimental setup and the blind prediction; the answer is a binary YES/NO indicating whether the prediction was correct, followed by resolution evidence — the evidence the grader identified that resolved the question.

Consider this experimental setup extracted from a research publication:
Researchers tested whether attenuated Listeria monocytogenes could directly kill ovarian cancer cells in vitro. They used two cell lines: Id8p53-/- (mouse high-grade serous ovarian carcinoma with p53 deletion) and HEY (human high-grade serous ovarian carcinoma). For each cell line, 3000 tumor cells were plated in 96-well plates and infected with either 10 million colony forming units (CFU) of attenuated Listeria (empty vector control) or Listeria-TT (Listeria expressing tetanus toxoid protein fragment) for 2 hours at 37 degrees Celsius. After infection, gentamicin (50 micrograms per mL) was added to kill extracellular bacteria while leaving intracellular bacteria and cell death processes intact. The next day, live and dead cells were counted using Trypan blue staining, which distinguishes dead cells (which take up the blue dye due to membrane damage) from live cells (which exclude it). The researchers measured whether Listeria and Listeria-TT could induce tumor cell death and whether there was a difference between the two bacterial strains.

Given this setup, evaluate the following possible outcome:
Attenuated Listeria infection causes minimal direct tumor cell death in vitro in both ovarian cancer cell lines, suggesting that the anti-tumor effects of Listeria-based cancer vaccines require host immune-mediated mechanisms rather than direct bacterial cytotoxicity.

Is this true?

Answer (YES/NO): NO